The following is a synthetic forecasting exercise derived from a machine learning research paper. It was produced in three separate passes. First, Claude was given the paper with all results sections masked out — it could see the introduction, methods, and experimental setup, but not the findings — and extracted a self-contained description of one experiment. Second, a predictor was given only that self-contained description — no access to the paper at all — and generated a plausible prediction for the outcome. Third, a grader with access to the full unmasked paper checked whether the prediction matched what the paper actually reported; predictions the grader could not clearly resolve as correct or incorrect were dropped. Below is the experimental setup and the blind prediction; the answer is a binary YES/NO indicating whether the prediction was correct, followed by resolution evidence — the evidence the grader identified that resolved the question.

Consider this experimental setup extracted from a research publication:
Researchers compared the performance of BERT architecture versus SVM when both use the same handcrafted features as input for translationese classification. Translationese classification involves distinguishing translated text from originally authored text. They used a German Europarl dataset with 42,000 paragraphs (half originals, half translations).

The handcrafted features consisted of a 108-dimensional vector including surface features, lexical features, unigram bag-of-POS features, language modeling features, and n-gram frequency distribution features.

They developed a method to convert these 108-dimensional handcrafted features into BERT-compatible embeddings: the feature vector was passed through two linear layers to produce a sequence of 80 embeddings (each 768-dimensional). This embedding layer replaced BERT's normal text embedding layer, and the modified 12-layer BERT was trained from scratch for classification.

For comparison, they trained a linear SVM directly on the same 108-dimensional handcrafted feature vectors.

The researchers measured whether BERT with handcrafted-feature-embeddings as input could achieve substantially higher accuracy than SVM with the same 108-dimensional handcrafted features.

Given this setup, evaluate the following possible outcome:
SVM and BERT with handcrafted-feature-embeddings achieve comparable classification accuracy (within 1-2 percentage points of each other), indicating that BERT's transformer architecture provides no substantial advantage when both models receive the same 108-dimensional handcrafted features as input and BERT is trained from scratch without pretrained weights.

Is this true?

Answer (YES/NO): YES